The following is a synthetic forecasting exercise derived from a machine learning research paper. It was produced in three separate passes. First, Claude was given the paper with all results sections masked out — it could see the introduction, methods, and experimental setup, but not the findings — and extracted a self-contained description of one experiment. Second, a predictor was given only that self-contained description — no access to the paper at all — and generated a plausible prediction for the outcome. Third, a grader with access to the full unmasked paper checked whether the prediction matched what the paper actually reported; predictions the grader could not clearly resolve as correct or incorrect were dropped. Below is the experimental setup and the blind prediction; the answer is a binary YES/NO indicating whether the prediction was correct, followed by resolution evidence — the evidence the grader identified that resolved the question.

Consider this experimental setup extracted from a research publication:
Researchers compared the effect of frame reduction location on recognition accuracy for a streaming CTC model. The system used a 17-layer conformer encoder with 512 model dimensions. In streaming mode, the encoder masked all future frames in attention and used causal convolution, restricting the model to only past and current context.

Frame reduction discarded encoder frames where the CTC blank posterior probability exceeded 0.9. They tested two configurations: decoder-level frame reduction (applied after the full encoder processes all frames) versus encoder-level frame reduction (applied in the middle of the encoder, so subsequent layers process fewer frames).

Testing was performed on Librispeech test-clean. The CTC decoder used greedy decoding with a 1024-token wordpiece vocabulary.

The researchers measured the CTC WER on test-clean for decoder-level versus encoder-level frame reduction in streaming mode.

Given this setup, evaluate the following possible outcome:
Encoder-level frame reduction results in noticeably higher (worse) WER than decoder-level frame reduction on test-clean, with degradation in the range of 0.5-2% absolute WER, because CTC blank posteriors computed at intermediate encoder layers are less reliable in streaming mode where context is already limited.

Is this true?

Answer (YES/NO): YES